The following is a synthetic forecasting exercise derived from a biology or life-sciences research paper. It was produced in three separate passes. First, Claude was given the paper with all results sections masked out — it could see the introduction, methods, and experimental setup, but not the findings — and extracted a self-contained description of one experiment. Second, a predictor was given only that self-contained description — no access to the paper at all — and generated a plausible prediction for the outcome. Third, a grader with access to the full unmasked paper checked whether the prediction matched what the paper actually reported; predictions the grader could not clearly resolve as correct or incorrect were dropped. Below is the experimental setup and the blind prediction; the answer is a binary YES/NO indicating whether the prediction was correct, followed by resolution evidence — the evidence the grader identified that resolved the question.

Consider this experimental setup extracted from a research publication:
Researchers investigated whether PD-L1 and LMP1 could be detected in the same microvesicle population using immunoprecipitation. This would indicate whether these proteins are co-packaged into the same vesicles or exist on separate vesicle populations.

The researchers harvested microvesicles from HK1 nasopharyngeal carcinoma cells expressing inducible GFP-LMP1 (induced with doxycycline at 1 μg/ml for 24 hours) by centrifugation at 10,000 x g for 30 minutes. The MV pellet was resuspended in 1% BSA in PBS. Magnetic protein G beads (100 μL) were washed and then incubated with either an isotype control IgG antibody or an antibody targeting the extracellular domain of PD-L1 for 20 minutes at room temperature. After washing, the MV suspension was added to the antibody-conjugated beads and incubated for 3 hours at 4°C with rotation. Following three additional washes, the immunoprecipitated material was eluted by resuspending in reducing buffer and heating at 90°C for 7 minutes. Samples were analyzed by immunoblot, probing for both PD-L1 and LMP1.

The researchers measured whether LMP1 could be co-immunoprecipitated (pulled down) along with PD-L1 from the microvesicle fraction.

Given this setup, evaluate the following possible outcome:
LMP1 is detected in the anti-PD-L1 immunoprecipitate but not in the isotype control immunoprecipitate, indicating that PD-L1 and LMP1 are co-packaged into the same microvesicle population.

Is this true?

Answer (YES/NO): YES